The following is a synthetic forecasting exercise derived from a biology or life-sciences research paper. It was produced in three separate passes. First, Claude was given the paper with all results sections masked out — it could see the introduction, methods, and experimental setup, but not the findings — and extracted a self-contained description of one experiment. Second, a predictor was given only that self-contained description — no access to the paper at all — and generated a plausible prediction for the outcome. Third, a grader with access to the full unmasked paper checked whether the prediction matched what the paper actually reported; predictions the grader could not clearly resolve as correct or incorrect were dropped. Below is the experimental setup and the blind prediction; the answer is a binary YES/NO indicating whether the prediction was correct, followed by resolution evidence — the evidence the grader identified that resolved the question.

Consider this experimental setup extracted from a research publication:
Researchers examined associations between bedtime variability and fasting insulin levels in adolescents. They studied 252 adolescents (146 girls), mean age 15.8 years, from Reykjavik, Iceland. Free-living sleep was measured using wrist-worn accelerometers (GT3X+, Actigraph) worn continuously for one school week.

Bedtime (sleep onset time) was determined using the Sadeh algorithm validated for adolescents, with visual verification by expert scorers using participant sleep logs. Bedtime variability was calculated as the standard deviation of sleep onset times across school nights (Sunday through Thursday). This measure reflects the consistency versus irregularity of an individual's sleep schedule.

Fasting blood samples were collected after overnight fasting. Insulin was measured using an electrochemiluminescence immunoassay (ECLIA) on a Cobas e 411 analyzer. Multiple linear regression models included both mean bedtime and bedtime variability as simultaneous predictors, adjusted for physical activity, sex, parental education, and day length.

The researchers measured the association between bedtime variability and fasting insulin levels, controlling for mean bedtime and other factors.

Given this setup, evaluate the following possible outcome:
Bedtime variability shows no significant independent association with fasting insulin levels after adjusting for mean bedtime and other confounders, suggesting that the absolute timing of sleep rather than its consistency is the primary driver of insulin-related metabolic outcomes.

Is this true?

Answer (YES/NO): NO